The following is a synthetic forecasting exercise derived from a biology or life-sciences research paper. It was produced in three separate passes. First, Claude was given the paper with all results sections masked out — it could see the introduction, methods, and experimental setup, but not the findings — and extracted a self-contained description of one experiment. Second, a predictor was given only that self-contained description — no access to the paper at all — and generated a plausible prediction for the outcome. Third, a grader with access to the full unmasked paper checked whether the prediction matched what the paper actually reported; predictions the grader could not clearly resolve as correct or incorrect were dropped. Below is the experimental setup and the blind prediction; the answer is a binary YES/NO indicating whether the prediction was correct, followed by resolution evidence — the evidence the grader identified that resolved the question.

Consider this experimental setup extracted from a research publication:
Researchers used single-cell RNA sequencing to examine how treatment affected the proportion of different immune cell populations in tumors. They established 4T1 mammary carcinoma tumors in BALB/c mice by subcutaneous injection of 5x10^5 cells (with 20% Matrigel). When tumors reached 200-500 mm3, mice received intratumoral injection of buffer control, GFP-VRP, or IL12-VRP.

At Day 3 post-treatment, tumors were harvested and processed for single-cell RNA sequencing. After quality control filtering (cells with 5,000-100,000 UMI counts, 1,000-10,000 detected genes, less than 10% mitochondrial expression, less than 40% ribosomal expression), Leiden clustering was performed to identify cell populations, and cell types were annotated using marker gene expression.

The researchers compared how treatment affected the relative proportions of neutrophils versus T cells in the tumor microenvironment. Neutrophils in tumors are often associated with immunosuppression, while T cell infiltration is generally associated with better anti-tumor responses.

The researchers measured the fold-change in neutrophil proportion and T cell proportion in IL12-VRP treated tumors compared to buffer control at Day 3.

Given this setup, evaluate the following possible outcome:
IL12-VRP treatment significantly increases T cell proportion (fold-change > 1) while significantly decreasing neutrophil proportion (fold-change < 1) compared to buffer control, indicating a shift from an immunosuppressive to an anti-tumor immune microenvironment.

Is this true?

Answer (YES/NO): NO